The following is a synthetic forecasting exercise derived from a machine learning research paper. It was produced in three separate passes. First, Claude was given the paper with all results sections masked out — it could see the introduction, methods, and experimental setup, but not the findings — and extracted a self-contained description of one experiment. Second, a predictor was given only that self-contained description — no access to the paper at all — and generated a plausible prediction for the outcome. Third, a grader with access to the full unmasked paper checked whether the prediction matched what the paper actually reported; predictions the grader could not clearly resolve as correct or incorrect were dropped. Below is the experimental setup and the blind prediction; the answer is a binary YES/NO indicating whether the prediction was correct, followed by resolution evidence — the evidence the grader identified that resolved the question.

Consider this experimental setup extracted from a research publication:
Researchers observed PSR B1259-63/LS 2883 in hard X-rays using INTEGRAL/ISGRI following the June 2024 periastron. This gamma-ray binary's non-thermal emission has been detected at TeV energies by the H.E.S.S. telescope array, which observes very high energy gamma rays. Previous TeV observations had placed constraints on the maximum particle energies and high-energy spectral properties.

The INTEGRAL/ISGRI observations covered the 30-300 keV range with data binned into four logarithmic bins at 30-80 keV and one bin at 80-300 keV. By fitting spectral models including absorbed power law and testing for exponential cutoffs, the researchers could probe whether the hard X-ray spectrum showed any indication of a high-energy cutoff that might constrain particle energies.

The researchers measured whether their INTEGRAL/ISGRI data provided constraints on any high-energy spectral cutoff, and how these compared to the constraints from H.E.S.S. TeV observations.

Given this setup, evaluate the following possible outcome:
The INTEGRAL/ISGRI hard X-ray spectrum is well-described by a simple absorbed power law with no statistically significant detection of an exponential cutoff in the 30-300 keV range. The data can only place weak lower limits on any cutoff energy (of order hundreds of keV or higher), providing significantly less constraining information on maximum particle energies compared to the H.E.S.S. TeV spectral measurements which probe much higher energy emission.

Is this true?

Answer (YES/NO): YES